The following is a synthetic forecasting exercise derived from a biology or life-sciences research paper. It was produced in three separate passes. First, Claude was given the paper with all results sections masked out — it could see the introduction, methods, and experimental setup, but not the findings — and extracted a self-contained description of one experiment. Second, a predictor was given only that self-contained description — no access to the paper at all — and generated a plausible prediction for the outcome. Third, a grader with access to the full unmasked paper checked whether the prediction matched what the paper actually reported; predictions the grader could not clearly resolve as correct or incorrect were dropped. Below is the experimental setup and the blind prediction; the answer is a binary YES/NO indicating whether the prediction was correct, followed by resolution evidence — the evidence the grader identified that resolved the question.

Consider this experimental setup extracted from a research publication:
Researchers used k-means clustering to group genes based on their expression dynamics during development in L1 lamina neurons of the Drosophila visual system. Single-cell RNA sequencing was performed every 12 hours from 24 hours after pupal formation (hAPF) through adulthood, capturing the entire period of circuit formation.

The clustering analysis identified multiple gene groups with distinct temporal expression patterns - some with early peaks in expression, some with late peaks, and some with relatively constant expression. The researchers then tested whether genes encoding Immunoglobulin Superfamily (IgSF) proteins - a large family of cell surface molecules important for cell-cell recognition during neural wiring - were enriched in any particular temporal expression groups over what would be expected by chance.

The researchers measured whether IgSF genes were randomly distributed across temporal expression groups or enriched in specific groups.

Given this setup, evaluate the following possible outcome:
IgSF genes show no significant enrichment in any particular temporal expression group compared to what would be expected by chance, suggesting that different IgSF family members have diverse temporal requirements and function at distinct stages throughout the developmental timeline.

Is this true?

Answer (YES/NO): NO